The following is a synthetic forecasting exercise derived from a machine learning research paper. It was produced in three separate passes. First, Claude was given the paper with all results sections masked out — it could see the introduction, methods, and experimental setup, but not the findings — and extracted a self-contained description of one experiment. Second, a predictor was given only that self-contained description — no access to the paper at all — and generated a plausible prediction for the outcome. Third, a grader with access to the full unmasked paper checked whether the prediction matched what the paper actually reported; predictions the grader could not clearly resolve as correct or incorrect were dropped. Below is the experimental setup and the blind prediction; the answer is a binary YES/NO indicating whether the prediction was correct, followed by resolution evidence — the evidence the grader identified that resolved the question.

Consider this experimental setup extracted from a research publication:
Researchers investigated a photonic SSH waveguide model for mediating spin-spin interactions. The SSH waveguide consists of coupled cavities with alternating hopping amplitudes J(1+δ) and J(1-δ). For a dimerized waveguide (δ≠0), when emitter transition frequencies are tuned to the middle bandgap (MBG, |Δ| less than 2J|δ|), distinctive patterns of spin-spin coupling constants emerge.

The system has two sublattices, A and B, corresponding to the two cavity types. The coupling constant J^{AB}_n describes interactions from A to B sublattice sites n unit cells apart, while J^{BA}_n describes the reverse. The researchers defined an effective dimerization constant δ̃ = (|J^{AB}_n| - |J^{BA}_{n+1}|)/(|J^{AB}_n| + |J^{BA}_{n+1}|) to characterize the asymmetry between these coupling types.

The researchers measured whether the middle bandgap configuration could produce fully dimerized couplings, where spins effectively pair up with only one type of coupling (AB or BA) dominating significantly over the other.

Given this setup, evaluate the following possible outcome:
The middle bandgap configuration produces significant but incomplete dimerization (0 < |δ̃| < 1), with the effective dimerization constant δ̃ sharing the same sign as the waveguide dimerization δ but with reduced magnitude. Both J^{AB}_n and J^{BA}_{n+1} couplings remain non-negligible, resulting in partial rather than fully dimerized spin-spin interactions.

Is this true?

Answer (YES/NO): NO